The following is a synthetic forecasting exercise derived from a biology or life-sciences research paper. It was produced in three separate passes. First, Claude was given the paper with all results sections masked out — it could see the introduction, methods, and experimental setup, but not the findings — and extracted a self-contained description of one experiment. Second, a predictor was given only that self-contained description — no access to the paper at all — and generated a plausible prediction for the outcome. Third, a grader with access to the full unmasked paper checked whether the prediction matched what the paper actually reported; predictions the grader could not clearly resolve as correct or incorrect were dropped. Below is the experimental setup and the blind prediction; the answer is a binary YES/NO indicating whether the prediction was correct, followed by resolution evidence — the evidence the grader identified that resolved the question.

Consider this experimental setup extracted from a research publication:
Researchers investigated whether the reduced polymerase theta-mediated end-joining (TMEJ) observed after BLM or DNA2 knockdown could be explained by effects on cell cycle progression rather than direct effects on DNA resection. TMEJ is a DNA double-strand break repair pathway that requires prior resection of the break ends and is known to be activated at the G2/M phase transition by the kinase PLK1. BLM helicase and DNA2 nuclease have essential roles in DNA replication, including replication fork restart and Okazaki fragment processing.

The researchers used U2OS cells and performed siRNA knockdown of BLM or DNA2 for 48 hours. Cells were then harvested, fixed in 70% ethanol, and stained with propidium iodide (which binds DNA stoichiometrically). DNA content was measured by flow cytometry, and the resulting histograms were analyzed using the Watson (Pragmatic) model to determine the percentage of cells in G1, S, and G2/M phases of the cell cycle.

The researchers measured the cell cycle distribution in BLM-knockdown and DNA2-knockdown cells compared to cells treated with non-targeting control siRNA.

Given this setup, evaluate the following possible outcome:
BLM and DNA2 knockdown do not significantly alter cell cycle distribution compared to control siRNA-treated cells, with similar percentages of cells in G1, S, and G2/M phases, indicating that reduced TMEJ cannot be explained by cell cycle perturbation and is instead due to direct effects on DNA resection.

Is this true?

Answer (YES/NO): NO